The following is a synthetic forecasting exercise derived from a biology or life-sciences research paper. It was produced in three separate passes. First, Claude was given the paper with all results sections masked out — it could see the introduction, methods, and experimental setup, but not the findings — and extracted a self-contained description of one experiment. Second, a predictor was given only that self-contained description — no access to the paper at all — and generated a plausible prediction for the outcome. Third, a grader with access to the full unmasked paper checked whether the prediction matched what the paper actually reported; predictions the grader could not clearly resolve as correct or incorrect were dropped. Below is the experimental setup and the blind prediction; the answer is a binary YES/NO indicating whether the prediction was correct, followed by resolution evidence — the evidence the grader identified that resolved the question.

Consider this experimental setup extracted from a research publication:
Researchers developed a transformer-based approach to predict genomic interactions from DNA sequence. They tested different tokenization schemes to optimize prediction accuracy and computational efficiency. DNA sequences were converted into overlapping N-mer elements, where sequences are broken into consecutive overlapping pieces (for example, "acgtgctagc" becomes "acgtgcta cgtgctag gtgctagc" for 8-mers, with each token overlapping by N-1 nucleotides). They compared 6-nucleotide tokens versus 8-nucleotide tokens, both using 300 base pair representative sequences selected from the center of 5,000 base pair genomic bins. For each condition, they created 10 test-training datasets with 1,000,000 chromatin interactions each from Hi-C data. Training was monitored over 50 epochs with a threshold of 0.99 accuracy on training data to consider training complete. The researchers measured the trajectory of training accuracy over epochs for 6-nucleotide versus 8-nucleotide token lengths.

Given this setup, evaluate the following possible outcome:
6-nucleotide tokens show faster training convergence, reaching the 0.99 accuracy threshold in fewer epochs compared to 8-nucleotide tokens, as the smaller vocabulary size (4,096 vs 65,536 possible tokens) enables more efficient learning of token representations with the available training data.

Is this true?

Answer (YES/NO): NO